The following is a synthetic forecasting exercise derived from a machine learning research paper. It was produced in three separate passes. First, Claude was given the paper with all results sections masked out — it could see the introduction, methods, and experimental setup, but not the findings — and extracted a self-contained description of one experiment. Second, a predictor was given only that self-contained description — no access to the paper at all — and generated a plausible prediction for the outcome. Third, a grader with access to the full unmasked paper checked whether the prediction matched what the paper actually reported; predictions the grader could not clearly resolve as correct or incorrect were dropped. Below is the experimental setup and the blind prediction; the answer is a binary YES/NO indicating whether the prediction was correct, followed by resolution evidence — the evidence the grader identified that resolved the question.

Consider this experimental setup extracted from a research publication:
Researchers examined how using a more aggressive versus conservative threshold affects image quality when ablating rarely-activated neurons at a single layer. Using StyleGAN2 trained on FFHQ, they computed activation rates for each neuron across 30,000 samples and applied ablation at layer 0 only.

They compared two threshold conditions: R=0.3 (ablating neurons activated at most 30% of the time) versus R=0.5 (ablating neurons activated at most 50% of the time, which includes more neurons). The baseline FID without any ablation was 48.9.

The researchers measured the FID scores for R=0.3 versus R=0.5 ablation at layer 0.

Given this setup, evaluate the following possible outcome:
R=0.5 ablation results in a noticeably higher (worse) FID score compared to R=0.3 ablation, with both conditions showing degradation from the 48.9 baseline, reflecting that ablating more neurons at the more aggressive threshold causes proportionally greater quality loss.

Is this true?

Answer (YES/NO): NO